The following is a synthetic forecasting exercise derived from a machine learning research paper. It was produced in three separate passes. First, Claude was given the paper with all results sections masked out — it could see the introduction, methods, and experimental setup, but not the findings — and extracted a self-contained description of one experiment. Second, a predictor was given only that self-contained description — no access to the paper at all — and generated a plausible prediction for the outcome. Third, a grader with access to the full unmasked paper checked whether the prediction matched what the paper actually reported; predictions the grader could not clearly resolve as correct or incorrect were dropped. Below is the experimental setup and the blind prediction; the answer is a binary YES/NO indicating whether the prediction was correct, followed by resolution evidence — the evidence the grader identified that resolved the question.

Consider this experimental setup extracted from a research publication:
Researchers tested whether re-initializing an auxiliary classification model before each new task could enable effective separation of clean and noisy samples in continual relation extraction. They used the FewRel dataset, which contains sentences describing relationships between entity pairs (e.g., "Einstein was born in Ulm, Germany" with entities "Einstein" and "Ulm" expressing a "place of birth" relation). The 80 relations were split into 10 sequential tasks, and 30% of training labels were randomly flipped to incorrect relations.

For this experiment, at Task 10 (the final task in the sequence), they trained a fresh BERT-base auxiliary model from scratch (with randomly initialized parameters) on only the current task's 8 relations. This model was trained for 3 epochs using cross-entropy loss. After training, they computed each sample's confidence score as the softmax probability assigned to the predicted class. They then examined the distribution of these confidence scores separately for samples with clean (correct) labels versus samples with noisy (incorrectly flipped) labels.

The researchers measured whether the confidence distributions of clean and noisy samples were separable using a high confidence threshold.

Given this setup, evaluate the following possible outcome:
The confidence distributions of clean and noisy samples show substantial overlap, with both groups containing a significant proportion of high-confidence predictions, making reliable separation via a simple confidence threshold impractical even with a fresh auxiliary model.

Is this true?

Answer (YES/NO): NO